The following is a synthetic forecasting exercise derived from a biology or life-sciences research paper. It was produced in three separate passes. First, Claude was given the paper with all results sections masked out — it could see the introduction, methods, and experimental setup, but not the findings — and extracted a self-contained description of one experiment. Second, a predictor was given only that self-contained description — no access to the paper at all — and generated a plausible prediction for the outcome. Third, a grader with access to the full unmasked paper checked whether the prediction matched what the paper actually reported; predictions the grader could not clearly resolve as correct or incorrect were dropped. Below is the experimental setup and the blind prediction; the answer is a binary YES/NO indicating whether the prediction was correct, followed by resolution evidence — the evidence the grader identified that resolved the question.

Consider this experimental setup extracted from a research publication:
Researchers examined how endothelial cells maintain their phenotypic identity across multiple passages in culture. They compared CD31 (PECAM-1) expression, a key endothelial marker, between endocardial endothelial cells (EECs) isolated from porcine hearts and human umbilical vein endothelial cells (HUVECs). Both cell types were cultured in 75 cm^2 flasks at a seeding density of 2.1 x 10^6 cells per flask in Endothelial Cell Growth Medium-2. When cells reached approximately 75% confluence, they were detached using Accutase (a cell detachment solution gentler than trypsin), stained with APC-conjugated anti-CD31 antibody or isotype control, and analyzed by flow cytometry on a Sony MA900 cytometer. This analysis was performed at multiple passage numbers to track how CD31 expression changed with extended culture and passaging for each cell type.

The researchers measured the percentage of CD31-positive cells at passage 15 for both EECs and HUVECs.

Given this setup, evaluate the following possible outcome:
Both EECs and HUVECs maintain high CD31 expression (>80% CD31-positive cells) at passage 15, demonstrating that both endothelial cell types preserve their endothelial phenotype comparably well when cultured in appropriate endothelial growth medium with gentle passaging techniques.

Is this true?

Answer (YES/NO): NO